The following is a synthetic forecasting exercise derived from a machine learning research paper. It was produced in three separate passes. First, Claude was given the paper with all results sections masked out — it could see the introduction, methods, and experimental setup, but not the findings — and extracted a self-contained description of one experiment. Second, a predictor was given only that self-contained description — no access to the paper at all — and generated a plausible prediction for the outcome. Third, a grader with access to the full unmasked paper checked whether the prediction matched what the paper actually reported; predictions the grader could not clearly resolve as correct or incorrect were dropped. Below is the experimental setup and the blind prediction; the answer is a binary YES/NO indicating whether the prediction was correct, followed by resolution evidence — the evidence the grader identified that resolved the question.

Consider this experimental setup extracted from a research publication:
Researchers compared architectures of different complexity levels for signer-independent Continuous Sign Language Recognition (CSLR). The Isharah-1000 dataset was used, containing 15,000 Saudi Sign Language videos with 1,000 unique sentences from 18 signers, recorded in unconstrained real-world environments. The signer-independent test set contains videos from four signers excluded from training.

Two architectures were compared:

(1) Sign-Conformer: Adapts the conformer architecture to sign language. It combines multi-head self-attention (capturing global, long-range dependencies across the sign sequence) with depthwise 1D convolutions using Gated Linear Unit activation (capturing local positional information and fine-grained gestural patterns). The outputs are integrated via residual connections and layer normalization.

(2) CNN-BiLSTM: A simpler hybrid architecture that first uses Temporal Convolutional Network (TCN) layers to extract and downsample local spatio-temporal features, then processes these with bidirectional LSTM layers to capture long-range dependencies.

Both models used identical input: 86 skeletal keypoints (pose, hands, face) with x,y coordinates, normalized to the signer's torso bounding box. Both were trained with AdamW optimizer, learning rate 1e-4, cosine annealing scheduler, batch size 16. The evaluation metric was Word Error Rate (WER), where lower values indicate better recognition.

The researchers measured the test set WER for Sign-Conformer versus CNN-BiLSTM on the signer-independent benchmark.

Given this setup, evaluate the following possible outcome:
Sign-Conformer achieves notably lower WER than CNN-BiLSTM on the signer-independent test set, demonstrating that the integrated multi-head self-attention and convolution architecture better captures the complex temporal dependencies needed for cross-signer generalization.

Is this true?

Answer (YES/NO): NO